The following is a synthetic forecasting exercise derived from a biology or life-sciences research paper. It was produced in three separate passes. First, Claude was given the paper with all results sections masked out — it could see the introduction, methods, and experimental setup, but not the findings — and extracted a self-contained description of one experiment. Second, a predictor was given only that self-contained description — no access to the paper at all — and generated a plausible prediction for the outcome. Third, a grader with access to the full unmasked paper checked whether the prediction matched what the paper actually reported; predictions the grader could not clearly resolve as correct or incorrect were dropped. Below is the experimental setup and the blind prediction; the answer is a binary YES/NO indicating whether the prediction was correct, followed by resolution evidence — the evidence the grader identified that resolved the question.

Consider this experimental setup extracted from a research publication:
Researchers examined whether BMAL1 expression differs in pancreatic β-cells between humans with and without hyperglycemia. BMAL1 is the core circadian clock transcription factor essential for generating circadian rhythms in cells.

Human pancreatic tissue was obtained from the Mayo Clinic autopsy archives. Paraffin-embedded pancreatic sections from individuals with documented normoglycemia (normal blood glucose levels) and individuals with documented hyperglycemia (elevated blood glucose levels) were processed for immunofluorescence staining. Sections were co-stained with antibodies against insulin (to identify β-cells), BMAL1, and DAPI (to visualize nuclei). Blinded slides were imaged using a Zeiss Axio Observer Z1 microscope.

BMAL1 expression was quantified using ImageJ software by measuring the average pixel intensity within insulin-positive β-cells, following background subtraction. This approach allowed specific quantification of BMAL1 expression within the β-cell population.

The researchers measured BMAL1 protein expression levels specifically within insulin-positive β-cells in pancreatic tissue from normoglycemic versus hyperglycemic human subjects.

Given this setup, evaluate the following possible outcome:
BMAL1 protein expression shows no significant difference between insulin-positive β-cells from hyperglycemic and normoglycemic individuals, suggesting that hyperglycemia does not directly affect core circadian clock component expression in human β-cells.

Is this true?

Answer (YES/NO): NO